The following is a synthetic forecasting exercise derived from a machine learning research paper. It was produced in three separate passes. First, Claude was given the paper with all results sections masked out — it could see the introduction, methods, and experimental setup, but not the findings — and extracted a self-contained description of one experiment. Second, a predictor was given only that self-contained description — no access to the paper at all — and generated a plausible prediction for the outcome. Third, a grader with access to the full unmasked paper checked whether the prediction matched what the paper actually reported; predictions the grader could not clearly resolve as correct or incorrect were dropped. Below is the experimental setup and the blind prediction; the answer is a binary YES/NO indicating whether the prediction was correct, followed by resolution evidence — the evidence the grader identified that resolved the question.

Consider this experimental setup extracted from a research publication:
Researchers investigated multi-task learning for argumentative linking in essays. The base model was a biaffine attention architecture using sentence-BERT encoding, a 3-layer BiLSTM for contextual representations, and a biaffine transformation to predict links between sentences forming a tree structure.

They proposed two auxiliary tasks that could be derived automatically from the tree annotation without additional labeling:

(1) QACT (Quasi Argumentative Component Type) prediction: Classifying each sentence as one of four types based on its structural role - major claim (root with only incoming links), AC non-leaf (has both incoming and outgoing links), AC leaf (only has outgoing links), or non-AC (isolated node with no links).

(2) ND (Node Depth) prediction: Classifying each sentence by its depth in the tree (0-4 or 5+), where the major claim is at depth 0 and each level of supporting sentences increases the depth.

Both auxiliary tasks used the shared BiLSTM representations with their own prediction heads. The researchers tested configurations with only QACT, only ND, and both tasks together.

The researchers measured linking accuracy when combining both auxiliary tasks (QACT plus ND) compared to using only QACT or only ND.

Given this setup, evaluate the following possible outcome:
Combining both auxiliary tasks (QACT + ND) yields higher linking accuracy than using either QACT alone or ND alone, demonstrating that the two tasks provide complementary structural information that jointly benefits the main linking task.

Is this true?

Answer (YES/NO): NO